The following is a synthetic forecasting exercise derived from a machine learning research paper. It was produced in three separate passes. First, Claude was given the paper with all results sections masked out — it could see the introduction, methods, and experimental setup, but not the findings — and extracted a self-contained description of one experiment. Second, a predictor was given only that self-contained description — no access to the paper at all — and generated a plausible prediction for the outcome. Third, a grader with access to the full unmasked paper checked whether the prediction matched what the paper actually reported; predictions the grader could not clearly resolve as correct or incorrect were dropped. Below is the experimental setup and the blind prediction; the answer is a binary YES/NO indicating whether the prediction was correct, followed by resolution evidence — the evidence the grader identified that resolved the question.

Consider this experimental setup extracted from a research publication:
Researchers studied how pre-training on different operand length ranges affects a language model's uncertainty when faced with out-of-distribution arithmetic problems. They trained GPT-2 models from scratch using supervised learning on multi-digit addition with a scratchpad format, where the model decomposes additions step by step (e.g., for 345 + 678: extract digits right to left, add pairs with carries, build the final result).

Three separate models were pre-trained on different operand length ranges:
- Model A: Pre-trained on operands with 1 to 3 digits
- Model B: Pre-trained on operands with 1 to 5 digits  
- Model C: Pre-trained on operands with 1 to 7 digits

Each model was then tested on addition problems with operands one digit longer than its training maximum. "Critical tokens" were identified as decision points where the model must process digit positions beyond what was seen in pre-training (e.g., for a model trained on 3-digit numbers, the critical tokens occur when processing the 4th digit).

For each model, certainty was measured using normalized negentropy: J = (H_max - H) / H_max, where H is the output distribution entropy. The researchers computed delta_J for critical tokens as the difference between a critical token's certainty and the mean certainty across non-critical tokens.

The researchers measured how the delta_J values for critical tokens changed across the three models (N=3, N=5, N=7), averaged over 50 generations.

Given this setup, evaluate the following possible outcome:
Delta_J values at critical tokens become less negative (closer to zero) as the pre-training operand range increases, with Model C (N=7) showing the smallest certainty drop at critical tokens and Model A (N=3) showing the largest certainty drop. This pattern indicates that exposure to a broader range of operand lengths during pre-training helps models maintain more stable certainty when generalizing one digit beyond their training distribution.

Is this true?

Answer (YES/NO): YES